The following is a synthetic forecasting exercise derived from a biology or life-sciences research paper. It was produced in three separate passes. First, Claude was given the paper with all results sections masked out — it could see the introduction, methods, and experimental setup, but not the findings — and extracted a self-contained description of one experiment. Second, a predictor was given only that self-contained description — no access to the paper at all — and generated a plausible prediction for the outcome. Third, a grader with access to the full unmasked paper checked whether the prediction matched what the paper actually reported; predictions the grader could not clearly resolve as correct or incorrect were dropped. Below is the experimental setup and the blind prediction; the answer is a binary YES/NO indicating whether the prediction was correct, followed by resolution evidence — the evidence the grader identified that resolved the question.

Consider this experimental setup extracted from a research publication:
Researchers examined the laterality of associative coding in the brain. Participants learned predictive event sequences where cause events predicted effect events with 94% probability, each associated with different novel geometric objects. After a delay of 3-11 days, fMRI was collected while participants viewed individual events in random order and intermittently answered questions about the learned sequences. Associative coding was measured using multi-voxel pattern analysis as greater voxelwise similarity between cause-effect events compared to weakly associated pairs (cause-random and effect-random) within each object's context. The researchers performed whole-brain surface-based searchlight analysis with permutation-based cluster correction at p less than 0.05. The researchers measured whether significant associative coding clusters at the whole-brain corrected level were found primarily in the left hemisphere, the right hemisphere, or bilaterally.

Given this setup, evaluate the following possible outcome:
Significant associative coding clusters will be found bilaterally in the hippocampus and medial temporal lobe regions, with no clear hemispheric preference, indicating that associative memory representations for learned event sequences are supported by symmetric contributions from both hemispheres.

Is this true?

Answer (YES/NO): NO